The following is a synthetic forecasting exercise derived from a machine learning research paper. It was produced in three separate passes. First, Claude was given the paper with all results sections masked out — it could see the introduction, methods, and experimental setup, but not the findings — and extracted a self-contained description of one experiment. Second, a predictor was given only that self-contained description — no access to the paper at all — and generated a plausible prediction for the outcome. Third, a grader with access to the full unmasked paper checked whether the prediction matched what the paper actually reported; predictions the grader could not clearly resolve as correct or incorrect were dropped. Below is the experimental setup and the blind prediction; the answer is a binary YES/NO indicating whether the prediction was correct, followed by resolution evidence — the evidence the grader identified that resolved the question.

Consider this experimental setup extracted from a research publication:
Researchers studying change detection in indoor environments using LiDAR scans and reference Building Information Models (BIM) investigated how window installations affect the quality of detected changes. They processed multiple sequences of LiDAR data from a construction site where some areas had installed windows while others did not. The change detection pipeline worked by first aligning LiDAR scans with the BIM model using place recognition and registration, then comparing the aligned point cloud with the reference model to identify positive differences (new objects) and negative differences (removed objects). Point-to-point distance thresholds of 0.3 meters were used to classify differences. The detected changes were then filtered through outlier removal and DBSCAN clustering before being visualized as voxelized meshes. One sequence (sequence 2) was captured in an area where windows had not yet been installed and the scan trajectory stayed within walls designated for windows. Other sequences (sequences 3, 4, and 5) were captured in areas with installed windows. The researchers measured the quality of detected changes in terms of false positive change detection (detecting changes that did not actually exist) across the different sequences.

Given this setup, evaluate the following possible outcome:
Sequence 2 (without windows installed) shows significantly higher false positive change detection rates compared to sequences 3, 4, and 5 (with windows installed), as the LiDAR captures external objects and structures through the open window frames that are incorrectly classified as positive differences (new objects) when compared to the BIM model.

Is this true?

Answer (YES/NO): NO